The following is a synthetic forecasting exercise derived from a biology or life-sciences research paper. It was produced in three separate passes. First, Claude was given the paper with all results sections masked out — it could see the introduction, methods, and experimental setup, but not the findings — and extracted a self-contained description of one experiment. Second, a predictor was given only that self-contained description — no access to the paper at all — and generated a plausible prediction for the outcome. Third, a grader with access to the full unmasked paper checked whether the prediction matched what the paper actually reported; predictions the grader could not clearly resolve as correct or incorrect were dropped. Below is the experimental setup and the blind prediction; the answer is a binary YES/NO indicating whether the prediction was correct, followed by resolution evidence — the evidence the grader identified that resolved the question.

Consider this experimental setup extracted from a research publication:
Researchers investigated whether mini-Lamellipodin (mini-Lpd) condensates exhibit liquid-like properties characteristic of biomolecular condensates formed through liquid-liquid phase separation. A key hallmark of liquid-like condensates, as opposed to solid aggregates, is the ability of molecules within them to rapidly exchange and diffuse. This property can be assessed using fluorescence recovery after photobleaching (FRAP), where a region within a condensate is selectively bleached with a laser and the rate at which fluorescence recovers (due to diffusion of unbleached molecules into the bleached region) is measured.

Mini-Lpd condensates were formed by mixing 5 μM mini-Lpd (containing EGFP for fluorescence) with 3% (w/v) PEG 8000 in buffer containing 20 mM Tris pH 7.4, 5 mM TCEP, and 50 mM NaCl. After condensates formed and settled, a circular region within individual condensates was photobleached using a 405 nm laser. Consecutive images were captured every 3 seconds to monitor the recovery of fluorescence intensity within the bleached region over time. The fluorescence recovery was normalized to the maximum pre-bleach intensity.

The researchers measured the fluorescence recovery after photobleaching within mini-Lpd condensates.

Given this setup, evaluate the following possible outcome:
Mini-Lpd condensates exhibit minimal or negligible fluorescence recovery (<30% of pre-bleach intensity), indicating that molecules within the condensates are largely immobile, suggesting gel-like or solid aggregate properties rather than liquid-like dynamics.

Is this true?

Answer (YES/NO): NO